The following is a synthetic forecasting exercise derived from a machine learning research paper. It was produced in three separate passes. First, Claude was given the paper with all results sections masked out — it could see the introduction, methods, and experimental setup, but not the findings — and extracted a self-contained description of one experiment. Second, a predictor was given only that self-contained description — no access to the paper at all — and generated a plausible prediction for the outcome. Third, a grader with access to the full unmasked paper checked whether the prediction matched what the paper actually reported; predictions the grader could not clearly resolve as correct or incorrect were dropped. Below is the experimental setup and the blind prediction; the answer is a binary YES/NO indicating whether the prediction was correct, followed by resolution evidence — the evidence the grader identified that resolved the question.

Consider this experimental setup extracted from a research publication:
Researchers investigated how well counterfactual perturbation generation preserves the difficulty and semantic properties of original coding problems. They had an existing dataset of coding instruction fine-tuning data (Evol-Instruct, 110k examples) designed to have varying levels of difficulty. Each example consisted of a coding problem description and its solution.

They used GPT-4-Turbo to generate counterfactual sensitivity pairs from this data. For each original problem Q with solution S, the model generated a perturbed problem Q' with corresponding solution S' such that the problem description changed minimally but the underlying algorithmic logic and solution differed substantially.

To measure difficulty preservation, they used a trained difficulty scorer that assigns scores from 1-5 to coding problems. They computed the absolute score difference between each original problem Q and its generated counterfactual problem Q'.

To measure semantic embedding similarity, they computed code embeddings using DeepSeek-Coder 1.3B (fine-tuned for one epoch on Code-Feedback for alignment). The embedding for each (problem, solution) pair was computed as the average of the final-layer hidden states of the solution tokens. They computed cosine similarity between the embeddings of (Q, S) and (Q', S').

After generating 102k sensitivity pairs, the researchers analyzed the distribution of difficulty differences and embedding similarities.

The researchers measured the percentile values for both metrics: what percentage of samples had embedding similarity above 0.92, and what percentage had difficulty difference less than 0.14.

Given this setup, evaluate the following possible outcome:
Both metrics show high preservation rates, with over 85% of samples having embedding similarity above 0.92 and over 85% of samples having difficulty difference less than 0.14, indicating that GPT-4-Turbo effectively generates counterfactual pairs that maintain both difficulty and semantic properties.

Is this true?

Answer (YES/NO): NO